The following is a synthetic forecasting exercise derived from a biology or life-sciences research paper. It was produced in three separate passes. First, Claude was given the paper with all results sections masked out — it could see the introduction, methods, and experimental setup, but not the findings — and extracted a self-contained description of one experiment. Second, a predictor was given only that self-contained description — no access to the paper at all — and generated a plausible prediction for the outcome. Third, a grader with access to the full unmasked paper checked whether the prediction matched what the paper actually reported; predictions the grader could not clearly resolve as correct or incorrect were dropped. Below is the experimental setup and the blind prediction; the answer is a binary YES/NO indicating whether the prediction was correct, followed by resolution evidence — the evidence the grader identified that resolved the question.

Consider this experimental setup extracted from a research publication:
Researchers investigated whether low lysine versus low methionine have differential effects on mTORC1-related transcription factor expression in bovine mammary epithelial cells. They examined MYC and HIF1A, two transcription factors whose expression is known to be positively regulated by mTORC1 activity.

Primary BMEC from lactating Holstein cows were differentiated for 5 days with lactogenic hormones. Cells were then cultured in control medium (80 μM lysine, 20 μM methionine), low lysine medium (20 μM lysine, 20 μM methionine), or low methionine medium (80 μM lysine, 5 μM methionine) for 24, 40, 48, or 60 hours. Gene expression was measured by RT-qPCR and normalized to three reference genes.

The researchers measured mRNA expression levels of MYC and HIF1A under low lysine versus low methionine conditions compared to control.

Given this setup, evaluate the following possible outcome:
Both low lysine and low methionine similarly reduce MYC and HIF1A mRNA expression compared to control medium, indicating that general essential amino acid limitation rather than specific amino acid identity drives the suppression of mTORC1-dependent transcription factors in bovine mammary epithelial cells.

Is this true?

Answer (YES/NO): NO